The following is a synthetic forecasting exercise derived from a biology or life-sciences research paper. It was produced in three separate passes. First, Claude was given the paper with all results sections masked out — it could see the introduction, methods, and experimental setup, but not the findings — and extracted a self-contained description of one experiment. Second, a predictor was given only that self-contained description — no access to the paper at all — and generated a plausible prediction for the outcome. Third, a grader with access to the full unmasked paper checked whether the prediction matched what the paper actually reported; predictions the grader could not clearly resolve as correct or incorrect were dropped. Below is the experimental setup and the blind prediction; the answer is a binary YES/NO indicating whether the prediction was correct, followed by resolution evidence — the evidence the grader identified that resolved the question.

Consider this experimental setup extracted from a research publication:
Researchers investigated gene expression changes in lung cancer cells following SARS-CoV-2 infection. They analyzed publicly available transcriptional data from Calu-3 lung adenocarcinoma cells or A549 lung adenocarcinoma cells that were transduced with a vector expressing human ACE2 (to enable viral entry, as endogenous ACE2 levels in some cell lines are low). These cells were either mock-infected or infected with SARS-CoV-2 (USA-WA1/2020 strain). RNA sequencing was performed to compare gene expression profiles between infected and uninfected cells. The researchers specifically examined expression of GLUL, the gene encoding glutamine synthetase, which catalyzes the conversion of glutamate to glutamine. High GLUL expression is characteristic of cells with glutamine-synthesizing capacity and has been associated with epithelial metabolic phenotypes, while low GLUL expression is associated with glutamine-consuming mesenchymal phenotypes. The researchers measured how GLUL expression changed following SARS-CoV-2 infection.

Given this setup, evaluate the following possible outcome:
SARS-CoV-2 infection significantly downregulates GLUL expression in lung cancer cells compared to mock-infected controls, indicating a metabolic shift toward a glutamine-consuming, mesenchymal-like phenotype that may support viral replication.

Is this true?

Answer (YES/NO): YES